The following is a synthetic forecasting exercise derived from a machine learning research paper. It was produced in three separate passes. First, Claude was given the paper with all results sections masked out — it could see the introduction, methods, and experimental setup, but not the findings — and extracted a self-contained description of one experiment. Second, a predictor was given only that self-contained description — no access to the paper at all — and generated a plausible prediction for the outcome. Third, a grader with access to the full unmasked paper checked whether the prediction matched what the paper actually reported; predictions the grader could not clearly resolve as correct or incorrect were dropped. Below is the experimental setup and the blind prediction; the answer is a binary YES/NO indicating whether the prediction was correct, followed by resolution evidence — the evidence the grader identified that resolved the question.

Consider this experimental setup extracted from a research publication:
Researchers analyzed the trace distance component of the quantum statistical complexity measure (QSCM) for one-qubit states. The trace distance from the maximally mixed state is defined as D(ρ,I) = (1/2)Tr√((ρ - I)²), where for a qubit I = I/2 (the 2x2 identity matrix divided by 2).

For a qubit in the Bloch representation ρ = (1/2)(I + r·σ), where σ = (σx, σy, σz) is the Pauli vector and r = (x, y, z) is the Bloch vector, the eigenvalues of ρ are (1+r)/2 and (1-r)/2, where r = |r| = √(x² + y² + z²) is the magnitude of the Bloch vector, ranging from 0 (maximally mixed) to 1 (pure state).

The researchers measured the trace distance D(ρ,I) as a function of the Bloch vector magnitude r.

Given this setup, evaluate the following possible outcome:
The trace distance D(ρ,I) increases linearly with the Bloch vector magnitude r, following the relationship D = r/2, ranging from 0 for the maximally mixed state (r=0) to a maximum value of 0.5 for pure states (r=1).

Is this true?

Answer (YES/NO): YES